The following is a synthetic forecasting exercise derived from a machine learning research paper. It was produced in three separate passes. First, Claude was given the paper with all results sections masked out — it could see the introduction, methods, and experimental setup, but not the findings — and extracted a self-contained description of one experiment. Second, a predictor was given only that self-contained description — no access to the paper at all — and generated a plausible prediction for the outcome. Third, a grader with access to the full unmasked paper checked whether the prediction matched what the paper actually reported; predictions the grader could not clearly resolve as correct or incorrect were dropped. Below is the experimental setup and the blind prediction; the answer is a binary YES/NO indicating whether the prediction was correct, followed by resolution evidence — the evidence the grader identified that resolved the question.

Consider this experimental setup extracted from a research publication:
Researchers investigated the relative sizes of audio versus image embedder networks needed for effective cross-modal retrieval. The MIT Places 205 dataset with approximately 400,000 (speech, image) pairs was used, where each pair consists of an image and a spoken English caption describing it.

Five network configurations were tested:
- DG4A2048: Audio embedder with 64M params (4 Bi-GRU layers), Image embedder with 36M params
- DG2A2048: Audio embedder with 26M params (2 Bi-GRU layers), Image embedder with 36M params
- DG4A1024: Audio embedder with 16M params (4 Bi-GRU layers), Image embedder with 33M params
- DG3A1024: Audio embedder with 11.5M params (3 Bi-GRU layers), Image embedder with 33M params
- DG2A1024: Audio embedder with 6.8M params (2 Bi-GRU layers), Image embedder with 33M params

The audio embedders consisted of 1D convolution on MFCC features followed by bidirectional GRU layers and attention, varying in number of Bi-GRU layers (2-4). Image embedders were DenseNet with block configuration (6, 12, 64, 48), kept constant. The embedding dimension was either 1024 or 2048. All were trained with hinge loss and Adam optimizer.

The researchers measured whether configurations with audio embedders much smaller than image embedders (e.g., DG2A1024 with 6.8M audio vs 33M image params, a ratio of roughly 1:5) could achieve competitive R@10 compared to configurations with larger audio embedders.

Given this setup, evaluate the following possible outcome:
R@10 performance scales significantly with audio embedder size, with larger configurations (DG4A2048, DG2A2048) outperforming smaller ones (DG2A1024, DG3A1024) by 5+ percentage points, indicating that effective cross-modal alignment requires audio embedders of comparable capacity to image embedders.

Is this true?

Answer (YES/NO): NO